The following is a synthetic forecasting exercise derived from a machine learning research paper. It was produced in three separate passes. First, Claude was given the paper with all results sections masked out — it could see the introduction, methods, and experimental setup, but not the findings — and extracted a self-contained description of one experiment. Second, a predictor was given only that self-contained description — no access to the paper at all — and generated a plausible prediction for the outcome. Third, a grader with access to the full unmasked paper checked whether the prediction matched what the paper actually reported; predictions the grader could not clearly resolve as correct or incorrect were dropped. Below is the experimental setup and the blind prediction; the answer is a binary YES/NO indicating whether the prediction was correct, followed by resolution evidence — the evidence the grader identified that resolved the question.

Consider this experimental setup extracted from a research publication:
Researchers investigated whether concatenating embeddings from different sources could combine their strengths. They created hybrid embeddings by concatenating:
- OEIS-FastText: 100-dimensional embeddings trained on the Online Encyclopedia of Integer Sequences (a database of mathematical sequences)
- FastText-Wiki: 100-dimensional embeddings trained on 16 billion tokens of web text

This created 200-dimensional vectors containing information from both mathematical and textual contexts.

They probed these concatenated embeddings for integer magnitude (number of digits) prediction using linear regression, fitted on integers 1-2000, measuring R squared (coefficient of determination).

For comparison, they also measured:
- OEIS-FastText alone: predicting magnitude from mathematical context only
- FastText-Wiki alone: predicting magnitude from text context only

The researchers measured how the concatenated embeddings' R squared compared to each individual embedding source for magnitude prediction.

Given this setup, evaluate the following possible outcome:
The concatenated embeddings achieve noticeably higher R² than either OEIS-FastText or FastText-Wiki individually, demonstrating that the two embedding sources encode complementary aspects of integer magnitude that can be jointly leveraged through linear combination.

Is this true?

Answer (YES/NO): NO